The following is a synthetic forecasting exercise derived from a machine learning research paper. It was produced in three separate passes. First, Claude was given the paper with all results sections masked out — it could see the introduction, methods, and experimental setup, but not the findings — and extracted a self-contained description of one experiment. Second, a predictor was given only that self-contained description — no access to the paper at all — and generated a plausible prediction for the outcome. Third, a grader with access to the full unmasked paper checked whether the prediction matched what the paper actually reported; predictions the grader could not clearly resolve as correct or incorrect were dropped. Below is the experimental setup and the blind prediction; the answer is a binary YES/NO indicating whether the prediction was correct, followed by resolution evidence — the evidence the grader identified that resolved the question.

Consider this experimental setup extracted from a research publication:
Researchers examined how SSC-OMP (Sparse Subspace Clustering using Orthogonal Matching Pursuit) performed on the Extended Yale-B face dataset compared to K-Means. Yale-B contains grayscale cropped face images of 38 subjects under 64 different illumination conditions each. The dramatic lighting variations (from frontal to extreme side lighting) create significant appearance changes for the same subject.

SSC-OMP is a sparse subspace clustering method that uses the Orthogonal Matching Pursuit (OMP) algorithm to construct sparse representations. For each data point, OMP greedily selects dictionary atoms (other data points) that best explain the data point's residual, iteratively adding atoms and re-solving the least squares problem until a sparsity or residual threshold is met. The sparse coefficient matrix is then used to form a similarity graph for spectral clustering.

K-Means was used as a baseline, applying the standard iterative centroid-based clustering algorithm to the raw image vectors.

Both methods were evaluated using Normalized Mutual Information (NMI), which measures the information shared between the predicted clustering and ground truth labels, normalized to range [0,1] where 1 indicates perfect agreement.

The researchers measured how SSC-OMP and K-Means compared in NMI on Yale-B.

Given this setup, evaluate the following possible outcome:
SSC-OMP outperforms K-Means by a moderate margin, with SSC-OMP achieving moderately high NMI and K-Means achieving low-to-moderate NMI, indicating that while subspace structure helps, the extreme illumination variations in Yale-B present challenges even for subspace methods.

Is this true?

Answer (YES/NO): NO